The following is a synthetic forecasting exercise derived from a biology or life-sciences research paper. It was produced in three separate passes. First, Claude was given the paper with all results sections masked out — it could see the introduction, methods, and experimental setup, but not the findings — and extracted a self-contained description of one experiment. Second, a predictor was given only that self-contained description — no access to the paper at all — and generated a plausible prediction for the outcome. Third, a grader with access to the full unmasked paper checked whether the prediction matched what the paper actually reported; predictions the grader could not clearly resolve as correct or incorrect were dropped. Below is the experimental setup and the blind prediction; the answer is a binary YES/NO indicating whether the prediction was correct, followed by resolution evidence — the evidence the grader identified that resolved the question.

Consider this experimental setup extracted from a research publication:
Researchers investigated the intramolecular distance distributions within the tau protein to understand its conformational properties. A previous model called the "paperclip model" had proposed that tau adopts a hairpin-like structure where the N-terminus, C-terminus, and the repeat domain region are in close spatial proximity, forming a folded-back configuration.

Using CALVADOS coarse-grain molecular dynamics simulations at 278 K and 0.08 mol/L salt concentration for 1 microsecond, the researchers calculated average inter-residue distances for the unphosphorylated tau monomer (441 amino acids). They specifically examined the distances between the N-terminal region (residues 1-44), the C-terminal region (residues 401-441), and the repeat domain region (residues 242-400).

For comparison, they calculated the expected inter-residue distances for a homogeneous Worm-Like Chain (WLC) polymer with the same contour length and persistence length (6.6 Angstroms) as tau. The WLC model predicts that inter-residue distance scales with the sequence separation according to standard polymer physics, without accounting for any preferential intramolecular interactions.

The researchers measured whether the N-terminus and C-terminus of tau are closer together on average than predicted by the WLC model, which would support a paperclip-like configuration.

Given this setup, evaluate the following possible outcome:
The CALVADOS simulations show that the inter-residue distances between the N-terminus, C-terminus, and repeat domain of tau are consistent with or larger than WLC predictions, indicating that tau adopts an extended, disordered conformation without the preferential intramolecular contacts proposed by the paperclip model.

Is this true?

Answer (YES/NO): NO